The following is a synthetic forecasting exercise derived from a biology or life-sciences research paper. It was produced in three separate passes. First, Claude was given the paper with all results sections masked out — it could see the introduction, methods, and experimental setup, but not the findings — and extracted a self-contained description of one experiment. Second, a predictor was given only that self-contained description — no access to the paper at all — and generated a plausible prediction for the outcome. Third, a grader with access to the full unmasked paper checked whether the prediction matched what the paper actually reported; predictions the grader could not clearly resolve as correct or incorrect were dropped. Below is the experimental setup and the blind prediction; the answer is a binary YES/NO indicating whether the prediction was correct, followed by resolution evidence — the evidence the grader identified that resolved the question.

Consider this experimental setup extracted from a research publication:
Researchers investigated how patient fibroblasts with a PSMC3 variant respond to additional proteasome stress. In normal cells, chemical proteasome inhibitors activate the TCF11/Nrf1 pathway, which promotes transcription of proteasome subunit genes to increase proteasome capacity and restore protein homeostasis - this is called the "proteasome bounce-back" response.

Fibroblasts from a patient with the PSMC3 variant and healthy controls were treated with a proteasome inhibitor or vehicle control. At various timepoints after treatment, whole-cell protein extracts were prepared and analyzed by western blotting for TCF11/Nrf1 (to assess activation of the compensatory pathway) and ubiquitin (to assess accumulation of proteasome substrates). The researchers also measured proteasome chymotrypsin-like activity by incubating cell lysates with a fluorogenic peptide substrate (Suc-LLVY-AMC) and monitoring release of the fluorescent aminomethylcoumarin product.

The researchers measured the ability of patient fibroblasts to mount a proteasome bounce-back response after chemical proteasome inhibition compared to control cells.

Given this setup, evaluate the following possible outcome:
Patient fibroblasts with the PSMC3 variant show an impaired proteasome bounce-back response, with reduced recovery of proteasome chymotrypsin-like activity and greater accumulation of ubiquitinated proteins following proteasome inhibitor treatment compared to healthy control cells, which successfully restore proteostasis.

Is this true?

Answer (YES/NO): YES